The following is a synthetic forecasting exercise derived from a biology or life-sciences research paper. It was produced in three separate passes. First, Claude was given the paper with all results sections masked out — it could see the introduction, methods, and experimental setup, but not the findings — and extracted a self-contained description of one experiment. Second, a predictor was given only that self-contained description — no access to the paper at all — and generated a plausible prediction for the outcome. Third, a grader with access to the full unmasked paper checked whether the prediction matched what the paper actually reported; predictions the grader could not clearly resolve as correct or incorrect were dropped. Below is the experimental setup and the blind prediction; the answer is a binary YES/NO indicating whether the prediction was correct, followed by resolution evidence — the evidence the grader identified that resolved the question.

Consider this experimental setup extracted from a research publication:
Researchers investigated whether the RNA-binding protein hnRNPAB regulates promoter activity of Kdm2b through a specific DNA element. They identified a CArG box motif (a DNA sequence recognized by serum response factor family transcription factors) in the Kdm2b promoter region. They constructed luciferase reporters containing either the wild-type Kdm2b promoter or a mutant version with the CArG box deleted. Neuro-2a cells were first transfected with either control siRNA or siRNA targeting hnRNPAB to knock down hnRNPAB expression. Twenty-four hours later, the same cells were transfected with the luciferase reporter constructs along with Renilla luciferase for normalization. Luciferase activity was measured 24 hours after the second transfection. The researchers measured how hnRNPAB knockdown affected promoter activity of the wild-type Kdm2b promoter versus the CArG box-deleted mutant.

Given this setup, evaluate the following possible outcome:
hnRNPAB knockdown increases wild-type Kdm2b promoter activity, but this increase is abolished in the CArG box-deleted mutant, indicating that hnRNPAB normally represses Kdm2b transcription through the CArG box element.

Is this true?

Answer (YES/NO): NO